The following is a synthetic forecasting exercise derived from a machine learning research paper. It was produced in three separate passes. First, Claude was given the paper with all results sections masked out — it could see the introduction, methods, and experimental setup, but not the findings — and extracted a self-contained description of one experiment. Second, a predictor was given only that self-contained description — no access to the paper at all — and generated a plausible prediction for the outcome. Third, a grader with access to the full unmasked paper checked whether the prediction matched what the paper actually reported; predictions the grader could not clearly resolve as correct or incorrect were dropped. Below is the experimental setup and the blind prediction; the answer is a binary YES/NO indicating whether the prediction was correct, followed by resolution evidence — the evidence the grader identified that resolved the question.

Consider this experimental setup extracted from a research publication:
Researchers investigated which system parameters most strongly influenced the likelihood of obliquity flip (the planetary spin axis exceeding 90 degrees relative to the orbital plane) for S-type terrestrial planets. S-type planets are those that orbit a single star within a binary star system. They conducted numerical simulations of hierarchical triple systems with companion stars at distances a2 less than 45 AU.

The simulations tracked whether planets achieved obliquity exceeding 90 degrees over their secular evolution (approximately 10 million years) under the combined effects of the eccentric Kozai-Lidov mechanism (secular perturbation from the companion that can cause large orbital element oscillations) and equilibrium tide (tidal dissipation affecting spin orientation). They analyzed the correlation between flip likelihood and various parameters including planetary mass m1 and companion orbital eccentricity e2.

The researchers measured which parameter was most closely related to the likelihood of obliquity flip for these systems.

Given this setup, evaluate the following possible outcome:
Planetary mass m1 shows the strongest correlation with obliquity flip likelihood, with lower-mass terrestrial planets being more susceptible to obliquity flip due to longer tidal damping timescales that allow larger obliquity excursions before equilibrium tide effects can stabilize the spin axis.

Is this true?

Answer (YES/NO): NO